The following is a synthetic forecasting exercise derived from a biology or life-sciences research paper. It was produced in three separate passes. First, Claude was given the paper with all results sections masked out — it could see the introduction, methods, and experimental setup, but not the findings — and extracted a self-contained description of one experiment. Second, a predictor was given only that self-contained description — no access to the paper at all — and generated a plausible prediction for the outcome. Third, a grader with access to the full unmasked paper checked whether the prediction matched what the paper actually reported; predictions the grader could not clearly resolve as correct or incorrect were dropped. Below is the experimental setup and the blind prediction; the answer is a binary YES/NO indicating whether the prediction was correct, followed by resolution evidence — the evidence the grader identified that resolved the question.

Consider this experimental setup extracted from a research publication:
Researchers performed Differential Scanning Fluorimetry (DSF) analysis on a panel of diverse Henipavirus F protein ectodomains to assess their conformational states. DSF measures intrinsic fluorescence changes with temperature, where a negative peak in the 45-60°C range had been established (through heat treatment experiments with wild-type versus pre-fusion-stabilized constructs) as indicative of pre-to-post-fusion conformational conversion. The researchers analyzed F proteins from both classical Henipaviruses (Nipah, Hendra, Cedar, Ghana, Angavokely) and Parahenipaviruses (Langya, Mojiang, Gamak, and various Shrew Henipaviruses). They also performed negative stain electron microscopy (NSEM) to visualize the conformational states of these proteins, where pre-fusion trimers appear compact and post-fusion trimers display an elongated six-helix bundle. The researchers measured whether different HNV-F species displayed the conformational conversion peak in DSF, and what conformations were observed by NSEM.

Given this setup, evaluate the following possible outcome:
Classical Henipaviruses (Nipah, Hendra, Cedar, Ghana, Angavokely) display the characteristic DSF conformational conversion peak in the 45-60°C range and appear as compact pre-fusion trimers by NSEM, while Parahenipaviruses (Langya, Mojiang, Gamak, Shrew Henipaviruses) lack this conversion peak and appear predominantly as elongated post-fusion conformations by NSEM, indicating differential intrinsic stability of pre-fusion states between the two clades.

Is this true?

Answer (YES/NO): NO